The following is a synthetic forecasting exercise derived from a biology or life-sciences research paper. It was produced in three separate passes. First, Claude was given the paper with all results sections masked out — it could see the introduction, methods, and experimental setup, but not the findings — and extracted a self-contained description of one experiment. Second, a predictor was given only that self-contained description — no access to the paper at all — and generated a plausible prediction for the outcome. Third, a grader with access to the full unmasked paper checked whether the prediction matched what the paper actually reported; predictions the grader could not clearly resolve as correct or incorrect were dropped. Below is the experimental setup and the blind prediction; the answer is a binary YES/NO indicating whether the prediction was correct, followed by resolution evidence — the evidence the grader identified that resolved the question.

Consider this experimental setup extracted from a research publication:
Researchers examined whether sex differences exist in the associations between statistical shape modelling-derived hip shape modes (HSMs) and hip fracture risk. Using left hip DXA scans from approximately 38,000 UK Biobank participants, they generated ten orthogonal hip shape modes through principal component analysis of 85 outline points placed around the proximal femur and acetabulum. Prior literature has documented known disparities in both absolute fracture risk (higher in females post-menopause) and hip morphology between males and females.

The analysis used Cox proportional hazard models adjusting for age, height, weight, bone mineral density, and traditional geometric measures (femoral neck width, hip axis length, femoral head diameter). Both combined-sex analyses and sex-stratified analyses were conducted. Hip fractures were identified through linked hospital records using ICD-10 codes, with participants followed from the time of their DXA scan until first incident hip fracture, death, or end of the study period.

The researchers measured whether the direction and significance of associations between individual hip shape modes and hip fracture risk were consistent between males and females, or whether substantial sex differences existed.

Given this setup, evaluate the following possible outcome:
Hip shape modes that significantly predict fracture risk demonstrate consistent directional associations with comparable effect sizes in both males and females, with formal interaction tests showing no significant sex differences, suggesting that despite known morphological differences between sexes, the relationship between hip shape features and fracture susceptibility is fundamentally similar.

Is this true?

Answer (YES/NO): NO